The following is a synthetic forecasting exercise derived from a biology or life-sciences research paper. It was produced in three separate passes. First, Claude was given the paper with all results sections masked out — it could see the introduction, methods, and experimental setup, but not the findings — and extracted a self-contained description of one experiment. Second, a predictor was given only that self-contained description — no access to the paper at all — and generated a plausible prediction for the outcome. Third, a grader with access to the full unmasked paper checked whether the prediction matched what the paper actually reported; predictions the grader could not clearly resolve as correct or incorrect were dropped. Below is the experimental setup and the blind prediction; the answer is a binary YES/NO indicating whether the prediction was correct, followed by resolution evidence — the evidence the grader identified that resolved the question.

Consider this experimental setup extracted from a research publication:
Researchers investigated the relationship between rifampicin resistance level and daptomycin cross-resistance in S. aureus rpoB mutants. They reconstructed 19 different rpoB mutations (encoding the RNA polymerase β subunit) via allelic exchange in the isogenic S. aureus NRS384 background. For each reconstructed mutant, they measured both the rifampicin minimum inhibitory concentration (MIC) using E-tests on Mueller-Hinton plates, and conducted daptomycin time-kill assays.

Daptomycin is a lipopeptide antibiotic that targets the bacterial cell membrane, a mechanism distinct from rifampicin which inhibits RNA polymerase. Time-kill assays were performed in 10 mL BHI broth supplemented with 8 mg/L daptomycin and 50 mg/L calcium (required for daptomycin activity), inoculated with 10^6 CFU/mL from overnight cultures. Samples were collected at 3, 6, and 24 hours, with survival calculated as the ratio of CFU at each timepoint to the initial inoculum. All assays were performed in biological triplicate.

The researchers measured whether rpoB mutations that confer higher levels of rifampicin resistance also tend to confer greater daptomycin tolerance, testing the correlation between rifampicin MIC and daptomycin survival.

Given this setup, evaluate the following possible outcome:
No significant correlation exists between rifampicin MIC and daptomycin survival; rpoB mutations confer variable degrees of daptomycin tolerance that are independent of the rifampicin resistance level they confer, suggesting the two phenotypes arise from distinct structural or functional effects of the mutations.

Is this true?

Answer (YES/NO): YES